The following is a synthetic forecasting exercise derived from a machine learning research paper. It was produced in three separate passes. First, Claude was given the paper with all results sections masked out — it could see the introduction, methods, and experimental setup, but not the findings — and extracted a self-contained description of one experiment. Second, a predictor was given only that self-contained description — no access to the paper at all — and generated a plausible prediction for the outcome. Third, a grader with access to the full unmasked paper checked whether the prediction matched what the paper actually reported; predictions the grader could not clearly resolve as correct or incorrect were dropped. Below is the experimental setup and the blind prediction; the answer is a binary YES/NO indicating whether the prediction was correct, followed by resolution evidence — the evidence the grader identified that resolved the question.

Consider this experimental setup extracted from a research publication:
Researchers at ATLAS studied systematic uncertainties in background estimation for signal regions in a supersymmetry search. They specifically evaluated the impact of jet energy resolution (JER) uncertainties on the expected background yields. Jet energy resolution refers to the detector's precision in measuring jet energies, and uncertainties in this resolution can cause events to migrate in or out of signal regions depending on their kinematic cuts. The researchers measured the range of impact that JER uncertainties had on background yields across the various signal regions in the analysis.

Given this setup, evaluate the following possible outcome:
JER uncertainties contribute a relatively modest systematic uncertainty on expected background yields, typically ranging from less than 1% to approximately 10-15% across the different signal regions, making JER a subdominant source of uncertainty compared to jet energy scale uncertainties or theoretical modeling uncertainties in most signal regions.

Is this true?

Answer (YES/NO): NO